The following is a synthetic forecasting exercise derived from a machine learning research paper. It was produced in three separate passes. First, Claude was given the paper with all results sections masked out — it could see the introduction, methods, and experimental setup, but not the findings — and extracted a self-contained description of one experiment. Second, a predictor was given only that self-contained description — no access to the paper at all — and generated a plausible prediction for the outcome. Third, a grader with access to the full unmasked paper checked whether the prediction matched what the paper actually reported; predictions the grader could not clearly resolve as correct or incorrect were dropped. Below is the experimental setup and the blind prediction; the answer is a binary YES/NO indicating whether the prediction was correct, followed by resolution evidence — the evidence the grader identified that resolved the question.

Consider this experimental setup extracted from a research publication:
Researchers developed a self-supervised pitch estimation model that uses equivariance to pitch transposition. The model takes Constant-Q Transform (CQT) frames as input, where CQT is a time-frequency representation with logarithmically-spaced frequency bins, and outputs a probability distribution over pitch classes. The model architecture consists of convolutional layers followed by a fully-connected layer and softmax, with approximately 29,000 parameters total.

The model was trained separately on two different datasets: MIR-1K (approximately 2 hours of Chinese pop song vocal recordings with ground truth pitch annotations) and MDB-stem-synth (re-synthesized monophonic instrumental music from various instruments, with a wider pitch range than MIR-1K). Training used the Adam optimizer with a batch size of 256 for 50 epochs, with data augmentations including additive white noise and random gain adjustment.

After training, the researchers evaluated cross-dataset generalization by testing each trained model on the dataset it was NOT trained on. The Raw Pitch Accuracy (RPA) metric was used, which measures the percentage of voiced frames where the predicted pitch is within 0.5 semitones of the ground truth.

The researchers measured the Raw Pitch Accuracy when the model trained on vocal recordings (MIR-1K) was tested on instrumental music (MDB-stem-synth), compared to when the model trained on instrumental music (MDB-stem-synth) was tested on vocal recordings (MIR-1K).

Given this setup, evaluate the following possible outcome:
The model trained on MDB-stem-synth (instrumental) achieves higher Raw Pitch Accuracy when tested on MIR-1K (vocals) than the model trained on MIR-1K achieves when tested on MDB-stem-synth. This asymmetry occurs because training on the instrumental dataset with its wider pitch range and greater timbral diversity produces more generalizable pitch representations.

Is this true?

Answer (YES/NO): NO